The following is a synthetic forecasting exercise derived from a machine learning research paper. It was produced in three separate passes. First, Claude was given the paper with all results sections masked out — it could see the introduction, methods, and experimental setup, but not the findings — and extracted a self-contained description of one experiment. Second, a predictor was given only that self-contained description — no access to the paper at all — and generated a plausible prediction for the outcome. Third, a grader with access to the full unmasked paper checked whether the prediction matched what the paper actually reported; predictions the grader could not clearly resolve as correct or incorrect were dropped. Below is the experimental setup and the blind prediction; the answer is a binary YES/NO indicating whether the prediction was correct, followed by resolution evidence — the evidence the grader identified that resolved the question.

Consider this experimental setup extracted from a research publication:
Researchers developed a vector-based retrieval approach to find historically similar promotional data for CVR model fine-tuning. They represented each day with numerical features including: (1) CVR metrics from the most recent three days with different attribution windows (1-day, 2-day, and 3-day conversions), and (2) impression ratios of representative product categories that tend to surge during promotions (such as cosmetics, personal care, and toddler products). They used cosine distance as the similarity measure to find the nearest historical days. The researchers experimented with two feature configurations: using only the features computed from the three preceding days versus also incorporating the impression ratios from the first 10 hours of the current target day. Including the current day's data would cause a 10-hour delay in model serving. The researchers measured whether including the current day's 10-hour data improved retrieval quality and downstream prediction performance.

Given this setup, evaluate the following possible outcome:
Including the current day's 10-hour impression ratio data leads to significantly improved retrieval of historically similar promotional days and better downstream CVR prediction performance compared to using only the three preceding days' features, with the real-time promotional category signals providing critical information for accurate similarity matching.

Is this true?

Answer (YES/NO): YES